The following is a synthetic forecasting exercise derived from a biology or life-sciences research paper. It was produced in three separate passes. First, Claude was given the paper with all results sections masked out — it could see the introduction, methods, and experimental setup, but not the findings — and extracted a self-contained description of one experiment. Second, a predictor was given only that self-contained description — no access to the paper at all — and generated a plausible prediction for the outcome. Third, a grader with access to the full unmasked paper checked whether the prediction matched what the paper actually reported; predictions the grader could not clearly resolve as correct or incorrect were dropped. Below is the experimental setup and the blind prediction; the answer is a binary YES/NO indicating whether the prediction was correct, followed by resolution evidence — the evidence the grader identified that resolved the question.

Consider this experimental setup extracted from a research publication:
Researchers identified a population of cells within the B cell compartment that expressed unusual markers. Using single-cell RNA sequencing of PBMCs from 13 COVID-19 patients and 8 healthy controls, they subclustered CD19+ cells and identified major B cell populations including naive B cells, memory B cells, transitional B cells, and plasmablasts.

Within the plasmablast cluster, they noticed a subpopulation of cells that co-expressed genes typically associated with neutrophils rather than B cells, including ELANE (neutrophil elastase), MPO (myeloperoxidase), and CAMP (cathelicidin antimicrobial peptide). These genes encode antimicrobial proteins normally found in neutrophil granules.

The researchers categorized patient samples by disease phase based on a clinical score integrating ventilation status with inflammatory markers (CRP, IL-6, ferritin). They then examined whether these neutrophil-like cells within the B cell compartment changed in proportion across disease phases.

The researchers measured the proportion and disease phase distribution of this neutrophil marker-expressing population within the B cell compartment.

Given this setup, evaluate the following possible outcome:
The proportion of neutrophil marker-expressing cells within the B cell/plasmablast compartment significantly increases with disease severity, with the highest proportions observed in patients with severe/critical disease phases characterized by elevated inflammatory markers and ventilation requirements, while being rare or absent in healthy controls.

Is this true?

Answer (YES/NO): NO